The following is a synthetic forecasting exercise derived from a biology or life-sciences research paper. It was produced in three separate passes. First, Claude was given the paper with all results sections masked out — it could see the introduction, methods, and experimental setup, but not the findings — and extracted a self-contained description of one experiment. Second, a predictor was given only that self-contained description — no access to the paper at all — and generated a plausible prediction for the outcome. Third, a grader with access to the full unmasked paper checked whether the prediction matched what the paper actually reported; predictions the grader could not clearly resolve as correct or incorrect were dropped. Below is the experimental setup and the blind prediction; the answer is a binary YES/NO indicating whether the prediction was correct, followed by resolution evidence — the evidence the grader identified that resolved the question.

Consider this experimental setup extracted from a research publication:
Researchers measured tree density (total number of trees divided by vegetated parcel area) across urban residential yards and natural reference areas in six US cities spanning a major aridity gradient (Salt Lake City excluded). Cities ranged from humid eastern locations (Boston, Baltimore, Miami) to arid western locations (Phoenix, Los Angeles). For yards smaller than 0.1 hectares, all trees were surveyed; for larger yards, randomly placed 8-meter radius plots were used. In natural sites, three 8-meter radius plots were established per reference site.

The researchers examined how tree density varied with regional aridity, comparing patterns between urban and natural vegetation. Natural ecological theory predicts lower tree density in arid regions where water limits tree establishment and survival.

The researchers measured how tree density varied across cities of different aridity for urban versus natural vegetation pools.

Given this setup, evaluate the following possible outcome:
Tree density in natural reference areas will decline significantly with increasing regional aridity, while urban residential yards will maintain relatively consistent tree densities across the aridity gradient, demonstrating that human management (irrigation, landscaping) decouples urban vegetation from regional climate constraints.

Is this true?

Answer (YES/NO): NO